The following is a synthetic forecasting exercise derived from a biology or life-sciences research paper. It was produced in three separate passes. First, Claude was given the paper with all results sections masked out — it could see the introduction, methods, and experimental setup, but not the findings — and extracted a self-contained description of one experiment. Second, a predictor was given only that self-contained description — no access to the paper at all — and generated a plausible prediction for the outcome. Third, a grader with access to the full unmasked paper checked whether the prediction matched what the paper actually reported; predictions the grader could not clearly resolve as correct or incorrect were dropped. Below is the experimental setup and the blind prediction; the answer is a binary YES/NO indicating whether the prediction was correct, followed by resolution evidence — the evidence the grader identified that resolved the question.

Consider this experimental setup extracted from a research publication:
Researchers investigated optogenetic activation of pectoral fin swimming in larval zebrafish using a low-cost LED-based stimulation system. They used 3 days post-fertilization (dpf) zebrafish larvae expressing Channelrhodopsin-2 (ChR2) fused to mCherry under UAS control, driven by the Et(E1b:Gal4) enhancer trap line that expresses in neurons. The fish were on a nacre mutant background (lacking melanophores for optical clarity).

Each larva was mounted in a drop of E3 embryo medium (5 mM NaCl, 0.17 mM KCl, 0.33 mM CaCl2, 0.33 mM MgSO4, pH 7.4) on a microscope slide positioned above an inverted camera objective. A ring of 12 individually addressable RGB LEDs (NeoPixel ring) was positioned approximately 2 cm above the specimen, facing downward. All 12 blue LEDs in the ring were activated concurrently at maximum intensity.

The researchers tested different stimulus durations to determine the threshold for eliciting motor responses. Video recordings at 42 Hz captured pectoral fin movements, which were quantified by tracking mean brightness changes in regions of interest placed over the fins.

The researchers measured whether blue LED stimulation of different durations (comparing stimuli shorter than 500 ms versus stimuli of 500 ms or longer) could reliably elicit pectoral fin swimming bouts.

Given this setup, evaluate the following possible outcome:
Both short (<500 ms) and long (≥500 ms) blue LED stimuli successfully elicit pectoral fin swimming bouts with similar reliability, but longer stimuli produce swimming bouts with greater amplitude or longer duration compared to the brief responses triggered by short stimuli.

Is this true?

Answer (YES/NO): NO